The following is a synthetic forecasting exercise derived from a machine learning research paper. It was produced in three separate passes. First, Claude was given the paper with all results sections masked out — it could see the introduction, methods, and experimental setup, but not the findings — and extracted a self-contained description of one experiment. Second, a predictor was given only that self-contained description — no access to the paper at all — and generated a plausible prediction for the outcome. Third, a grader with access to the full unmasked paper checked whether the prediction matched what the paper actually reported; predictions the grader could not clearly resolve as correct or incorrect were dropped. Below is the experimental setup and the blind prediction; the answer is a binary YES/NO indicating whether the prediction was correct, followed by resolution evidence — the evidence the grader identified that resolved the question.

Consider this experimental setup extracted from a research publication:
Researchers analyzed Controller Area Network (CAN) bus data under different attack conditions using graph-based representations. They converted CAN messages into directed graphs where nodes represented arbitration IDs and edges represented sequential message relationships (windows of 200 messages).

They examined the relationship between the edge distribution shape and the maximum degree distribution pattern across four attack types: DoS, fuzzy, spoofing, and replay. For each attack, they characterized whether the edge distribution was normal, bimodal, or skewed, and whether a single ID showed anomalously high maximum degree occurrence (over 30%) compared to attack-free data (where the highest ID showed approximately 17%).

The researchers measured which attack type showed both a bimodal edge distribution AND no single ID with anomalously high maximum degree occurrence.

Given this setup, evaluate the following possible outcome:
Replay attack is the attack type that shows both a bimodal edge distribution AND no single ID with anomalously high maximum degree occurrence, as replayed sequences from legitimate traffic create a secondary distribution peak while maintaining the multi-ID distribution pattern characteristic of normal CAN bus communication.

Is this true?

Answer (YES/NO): NO